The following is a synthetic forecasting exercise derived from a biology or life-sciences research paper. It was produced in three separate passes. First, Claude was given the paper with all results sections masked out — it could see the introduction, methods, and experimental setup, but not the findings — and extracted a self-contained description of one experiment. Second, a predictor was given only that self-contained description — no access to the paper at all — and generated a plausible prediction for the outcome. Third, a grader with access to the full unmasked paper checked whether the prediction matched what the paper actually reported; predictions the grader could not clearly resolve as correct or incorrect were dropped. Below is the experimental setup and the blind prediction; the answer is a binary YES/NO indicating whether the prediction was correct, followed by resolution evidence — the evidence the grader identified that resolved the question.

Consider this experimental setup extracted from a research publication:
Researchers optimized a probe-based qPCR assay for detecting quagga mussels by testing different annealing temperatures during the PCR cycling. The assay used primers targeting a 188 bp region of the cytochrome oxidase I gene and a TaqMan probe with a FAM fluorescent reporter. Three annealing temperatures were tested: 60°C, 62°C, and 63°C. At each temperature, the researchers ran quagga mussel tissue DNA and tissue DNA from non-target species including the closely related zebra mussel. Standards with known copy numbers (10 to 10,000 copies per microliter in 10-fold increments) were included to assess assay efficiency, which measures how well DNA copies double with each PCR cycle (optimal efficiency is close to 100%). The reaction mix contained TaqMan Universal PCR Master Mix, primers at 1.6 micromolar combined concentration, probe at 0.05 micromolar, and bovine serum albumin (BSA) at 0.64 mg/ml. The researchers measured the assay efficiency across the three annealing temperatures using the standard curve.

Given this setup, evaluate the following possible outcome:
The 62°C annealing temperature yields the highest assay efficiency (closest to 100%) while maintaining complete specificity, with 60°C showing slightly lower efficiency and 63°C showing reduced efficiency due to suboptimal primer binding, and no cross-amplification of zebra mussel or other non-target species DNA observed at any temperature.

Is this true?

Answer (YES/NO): NO